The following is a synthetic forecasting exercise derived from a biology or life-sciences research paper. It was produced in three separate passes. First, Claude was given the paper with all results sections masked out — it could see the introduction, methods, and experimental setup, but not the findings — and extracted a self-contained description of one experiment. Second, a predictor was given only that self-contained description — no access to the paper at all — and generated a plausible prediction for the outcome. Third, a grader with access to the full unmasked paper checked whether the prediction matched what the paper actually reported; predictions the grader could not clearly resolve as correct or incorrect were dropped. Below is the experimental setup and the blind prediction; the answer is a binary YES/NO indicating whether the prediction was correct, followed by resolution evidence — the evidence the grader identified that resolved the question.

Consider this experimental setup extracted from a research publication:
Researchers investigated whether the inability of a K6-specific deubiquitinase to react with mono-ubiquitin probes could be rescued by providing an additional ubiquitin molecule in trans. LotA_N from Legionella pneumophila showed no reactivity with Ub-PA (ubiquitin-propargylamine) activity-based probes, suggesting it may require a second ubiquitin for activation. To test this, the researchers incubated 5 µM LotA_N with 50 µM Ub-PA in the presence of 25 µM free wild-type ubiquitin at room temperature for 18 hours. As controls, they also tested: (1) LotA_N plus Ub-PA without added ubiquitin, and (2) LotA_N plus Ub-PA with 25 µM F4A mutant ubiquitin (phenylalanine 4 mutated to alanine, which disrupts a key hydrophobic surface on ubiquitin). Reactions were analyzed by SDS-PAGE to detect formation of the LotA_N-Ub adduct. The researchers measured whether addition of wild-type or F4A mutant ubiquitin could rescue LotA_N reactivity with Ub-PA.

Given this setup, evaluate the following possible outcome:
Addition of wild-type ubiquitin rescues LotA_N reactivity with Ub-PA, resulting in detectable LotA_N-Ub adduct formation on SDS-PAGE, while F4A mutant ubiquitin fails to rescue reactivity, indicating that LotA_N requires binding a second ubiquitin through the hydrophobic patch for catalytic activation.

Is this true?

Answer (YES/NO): YES